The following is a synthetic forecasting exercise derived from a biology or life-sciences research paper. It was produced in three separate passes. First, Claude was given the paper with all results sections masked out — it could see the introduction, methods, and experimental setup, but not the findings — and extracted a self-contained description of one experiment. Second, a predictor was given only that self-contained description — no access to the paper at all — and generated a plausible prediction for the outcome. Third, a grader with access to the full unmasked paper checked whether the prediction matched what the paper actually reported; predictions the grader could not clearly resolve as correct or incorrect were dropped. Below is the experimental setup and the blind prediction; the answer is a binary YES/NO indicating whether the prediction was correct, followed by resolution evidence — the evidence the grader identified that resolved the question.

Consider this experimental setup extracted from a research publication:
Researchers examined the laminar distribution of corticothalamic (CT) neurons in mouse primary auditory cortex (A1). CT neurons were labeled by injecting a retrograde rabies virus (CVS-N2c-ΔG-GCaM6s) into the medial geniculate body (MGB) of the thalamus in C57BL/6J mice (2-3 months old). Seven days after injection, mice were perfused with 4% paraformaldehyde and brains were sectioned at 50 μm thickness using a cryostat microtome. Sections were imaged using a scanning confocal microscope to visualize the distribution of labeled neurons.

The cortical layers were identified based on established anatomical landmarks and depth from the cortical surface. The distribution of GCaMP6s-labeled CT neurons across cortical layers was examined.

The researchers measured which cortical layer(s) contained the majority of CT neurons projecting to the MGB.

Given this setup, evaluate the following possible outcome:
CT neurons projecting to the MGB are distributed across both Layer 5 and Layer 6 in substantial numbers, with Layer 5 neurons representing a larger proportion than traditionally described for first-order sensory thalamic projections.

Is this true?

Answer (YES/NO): NO